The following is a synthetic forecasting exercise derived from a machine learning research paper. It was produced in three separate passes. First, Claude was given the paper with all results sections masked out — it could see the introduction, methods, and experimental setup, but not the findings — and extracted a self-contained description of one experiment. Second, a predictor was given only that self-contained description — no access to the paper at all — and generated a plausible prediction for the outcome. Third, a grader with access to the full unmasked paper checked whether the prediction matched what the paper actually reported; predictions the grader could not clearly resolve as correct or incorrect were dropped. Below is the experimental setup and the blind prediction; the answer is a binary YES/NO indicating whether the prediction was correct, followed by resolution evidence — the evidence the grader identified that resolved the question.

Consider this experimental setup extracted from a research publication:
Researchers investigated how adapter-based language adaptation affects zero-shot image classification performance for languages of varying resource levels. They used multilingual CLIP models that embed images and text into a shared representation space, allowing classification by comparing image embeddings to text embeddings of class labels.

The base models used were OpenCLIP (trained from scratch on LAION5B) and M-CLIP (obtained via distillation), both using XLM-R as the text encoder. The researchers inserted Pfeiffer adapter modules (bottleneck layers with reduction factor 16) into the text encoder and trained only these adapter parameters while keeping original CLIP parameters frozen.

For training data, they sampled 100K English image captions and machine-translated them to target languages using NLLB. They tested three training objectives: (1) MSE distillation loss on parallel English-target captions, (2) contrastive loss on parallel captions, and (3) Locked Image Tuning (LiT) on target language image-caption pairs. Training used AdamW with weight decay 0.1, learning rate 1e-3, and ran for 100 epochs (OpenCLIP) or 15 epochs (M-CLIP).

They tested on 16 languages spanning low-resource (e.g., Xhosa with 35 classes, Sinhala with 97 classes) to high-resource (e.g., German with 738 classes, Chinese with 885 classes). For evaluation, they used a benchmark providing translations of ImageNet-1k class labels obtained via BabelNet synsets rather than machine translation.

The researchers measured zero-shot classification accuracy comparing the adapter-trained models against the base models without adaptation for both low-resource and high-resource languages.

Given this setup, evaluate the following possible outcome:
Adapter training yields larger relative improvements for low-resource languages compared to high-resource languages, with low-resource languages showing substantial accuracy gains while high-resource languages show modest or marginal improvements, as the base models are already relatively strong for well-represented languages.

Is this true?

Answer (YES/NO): NO